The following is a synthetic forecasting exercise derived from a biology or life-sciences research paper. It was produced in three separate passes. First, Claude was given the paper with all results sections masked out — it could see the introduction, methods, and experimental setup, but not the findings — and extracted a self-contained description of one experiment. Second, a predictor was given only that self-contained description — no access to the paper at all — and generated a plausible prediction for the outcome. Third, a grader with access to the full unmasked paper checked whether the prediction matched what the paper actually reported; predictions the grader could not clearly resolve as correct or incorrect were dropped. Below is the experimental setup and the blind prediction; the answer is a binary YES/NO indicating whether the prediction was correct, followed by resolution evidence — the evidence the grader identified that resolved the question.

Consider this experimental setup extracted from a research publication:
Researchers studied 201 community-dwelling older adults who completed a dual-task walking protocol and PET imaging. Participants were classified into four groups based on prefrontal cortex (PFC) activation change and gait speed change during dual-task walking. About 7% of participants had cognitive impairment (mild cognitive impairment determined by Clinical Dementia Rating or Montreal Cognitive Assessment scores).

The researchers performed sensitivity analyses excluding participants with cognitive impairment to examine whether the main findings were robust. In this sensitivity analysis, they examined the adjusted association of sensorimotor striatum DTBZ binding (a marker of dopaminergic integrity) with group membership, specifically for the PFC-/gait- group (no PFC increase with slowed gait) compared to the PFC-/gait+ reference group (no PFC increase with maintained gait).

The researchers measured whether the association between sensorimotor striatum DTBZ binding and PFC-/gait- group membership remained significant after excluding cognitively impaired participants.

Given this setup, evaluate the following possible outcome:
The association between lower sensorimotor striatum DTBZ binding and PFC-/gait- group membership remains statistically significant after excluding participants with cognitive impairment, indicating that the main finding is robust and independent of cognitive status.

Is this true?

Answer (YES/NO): NO